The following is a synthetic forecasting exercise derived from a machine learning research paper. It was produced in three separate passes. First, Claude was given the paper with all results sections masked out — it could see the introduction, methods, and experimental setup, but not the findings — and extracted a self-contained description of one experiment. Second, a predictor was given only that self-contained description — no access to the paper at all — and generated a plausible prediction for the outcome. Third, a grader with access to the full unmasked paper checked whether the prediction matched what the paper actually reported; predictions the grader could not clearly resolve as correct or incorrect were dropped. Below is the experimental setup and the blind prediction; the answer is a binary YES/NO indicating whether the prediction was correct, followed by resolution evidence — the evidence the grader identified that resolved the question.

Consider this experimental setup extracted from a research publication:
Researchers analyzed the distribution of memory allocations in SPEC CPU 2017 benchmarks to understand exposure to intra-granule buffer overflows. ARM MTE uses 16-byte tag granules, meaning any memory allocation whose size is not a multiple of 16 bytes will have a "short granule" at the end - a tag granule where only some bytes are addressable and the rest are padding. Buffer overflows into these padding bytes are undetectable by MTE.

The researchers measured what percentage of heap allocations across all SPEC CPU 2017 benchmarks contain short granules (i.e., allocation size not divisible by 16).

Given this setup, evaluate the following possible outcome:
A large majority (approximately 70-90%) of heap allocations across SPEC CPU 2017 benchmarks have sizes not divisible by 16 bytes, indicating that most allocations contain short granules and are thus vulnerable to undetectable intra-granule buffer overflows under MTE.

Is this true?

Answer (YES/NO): YES